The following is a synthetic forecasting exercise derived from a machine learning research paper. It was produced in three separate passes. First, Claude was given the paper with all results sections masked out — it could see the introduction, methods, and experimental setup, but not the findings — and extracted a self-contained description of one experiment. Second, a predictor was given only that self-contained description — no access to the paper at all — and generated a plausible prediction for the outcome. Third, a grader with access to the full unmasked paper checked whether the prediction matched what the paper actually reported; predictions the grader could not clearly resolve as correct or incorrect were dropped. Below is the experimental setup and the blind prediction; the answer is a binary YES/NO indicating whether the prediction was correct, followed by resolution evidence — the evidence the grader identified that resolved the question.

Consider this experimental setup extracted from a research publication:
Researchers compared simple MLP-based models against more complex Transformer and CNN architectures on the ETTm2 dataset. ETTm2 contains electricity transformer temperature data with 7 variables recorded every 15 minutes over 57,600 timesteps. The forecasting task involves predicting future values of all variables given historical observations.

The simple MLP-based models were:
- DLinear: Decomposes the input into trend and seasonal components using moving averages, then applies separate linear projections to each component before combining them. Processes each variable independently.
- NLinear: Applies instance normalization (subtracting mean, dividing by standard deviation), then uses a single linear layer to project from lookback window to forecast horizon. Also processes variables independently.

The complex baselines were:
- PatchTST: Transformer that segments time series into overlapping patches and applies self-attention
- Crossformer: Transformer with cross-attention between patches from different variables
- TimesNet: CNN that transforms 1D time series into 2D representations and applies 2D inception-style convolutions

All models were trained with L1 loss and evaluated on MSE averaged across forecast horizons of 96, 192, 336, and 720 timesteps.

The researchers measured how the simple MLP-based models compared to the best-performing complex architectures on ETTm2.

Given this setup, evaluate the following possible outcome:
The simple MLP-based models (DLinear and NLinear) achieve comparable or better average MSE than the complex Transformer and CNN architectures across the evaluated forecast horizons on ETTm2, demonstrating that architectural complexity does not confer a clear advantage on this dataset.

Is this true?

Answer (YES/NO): YES